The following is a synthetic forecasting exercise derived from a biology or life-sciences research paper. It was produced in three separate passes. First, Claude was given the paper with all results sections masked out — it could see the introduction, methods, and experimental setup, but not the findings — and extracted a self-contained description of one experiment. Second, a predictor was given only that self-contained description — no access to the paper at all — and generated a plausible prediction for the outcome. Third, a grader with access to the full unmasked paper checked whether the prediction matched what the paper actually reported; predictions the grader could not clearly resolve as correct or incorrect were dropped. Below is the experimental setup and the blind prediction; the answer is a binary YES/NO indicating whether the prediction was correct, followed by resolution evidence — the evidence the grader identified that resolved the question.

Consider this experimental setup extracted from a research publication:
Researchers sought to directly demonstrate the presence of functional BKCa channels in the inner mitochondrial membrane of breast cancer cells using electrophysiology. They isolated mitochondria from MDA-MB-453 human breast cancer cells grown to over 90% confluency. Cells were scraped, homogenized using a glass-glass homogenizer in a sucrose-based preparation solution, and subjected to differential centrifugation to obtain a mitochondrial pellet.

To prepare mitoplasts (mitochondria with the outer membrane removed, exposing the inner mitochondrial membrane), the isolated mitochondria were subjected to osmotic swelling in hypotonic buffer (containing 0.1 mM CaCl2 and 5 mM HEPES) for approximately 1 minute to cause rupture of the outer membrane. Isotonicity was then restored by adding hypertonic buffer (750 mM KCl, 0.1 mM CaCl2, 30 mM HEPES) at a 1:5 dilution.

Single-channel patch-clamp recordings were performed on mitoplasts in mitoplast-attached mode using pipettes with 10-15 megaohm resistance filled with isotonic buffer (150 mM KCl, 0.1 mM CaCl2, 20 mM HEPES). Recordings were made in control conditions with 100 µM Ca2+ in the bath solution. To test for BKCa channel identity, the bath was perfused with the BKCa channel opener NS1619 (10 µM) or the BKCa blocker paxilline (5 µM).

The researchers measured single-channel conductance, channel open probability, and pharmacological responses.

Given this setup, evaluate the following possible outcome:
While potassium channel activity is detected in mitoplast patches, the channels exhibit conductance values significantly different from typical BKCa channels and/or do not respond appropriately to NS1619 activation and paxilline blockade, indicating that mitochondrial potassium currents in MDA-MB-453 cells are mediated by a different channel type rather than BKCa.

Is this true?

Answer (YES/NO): NO